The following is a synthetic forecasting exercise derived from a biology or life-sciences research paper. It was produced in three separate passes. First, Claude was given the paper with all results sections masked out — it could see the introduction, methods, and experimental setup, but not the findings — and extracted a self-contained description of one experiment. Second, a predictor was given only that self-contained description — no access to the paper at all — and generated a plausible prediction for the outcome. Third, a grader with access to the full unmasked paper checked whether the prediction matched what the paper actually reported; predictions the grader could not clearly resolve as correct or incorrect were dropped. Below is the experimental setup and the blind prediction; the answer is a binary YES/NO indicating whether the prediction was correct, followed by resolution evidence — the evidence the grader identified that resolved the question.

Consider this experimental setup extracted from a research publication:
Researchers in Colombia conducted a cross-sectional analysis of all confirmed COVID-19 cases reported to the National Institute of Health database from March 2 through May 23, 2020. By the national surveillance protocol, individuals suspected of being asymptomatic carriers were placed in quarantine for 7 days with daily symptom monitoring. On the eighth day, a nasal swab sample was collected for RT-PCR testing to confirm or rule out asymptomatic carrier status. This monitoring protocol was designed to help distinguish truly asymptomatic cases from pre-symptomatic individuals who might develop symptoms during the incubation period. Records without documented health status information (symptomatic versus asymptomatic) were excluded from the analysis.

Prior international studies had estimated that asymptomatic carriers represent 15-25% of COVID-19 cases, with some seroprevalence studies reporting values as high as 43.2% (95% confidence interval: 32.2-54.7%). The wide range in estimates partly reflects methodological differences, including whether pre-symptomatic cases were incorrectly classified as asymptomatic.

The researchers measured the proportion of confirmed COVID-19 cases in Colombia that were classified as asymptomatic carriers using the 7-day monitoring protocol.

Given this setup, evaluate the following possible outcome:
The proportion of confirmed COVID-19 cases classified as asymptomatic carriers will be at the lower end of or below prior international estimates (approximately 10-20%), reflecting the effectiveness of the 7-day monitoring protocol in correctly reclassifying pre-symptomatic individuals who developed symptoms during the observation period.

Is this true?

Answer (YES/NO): YES